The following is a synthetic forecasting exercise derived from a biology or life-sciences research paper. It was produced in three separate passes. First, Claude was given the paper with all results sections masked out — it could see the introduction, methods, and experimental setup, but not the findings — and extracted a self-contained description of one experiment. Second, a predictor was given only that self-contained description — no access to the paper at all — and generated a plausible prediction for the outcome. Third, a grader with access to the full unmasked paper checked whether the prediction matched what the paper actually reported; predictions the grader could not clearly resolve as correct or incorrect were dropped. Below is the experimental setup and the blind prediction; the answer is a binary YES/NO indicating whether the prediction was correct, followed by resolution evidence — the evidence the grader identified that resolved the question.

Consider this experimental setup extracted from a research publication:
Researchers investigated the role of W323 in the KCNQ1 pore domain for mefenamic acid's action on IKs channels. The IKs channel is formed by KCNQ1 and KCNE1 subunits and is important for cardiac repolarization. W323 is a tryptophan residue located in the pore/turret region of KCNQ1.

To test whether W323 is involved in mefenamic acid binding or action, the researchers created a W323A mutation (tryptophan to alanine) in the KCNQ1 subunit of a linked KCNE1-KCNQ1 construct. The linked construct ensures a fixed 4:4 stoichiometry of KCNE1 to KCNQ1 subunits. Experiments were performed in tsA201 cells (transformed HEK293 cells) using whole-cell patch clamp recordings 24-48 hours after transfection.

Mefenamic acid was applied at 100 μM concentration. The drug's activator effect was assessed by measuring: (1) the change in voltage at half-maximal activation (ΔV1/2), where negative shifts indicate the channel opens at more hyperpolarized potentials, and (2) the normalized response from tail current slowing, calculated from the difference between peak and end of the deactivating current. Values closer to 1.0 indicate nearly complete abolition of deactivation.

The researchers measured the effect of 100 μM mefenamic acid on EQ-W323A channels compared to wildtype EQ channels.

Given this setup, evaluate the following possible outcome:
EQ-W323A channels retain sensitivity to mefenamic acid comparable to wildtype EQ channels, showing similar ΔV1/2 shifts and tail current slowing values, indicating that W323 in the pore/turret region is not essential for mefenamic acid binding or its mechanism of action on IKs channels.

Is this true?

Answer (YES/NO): NO